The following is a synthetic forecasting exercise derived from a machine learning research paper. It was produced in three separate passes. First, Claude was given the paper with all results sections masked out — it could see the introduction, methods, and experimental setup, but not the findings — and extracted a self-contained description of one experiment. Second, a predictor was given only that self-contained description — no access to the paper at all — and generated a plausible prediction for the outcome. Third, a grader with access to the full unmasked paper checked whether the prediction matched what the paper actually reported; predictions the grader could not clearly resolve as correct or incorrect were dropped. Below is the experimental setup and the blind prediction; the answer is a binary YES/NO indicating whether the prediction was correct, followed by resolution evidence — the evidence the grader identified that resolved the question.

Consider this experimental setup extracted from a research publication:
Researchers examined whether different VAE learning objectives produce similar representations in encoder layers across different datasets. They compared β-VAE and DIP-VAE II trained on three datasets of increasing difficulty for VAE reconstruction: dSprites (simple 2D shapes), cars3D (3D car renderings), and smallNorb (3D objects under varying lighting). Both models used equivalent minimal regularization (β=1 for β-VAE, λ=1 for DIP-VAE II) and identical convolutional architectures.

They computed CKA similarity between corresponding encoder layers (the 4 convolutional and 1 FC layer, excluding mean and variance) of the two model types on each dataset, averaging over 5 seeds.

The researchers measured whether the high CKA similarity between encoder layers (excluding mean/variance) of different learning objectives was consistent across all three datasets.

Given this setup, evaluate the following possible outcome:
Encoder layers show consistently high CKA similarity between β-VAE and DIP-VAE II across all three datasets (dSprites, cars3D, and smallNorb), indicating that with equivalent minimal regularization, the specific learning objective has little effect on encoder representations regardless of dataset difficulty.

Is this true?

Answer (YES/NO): YES